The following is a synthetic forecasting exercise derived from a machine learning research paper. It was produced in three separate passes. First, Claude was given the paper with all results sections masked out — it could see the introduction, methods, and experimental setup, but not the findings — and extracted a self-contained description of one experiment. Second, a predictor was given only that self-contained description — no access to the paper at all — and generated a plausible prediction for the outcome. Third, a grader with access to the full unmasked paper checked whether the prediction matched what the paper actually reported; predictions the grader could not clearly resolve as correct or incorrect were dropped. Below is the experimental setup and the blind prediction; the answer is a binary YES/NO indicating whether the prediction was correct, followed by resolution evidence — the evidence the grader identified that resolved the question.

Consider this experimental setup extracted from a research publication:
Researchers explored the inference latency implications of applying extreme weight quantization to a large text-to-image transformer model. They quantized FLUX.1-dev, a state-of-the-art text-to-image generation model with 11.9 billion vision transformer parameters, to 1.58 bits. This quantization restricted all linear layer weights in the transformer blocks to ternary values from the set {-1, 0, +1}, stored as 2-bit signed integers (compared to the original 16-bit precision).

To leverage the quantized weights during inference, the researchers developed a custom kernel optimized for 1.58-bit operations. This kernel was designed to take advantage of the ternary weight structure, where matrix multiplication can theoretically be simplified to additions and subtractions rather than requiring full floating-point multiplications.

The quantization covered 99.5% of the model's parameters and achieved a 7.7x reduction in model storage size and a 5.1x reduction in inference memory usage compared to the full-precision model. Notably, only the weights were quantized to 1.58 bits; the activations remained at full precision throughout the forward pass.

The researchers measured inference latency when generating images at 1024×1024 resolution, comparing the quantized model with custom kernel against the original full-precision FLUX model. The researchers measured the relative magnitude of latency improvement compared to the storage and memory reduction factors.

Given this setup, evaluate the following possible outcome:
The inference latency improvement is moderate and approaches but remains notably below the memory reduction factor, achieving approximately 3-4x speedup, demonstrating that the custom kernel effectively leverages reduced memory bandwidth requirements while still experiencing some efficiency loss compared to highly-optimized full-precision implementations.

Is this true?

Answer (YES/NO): NO